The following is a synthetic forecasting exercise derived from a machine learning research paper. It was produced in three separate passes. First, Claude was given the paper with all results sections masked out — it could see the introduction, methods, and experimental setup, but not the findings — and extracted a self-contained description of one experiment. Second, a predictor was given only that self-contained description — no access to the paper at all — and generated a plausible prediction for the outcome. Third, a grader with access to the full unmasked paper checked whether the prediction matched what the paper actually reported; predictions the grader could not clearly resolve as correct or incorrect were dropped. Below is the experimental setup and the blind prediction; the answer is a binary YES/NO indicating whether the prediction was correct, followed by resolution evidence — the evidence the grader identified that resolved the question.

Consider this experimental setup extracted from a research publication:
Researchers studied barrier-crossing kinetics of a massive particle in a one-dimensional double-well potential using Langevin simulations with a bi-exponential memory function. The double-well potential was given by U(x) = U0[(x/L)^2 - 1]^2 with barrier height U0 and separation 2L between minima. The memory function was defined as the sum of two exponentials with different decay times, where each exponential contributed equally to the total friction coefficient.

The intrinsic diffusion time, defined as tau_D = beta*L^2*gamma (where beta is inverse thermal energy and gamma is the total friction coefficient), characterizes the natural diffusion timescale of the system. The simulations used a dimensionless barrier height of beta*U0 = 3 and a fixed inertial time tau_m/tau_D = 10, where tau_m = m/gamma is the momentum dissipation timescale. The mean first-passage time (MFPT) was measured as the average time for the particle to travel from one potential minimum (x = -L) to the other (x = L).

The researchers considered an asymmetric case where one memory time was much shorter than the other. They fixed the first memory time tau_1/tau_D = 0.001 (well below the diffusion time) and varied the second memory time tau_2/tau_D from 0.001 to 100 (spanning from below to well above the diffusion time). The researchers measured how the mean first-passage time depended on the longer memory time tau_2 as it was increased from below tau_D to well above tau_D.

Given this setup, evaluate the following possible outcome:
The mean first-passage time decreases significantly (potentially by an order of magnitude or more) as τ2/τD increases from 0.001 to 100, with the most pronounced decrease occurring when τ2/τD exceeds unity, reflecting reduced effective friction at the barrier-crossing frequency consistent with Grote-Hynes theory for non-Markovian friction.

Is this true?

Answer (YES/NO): NO